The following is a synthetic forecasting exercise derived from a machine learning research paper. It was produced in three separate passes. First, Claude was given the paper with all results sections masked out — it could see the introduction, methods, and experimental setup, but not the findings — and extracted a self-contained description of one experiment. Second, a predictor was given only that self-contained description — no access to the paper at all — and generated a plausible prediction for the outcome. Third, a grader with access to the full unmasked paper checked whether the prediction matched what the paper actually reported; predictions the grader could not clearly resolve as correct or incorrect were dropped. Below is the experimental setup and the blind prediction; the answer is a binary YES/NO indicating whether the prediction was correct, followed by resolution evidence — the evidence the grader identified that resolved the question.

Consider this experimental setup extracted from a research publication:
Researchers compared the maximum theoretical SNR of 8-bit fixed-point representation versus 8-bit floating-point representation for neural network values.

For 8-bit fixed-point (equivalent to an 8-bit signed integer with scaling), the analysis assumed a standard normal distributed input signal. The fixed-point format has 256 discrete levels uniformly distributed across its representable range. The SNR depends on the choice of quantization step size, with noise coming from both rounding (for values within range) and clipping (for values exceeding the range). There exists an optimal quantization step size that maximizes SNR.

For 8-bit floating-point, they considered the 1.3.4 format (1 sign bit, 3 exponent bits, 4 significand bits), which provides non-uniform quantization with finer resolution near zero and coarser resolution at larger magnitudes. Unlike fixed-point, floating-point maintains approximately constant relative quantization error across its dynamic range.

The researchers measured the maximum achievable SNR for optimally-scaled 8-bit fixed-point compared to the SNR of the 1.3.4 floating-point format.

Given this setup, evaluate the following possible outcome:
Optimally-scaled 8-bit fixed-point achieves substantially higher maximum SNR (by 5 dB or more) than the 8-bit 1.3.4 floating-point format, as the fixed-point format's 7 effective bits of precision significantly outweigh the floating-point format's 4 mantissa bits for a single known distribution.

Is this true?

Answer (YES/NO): NO